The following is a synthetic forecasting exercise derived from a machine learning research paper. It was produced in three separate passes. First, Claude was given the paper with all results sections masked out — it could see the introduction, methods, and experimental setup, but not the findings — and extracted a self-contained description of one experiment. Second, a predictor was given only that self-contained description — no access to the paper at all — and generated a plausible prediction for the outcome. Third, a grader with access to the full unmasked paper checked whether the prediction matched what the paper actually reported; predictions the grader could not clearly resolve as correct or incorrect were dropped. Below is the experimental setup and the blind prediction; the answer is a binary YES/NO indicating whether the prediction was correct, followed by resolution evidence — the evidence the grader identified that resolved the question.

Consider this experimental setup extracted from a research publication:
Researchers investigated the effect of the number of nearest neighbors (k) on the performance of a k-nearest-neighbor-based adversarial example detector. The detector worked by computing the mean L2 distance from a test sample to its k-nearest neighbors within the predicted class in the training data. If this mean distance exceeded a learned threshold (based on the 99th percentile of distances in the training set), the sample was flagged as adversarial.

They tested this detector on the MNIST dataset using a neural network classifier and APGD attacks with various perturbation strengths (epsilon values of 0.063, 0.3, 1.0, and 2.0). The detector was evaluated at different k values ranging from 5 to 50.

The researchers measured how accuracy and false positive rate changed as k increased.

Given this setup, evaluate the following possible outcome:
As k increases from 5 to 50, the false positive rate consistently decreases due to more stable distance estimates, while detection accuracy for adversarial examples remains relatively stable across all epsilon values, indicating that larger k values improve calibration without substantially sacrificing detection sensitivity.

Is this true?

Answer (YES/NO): NO